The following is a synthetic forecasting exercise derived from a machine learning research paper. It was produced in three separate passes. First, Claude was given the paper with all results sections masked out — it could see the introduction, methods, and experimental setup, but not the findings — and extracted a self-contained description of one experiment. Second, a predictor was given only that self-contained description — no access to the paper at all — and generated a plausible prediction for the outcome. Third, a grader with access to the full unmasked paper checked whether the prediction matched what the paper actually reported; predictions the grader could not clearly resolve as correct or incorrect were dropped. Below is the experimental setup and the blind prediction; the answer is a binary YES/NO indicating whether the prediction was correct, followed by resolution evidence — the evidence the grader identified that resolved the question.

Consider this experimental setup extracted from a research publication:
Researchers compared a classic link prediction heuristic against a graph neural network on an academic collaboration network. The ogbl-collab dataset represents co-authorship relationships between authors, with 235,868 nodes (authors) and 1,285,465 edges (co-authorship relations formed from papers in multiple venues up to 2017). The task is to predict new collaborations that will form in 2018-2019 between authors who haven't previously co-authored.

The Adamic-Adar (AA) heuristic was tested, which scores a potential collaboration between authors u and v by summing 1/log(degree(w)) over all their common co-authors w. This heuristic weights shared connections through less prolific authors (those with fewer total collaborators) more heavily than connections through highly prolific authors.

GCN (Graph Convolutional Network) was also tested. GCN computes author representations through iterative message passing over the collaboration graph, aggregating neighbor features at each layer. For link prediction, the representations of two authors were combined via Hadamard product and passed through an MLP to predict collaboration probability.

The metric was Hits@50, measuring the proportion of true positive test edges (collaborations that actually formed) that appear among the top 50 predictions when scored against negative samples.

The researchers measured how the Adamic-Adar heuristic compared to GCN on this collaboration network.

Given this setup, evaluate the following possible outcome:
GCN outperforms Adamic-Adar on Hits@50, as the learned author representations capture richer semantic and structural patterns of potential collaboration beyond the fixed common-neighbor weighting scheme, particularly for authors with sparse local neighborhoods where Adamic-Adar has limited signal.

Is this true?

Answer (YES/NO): NO